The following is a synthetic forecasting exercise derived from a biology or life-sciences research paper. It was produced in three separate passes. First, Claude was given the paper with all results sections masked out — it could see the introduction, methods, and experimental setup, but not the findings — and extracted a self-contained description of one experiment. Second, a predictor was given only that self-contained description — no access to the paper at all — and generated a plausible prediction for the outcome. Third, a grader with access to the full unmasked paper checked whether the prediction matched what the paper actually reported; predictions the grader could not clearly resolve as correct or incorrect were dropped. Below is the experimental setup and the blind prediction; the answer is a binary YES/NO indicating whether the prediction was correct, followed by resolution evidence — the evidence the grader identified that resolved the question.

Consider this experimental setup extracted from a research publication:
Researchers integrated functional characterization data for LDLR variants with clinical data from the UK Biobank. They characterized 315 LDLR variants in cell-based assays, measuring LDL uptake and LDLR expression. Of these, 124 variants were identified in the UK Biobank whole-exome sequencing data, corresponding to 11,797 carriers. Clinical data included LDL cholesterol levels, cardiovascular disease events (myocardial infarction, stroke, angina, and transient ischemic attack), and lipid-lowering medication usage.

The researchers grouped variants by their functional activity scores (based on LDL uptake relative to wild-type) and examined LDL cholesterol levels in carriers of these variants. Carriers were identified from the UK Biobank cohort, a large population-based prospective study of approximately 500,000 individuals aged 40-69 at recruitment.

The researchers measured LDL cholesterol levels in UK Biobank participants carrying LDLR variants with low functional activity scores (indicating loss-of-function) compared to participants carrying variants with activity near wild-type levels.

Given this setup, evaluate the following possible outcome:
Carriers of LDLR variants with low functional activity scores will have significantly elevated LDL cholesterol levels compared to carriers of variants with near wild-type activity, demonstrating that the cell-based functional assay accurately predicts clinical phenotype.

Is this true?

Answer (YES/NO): YES